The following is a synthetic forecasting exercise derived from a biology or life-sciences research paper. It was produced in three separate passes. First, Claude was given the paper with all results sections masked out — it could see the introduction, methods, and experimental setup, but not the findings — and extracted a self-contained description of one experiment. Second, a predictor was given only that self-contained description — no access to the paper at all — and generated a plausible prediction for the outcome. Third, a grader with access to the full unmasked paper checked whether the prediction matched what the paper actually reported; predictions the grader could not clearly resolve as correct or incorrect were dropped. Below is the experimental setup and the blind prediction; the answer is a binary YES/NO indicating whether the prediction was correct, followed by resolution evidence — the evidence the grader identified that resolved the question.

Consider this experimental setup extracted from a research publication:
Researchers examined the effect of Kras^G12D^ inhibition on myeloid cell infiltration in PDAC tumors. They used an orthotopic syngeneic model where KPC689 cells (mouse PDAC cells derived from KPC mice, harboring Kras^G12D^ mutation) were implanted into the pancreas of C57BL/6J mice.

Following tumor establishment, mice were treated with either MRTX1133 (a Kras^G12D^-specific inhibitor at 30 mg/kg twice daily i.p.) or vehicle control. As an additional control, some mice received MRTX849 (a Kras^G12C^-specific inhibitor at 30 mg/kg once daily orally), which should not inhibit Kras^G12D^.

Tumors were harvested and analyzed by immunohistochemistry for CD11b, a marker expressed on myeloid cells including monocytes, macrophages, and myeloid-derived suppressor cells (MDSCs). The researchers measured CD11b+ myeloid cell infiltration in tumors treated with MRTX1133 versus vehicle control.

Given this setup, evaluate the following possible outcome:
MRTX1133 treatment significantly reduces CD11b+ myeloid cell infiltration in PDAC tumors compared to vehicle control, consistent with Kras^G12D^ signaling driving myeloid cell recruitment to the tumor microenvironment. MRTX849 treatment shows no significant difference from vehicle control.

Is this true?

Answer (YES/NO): YES